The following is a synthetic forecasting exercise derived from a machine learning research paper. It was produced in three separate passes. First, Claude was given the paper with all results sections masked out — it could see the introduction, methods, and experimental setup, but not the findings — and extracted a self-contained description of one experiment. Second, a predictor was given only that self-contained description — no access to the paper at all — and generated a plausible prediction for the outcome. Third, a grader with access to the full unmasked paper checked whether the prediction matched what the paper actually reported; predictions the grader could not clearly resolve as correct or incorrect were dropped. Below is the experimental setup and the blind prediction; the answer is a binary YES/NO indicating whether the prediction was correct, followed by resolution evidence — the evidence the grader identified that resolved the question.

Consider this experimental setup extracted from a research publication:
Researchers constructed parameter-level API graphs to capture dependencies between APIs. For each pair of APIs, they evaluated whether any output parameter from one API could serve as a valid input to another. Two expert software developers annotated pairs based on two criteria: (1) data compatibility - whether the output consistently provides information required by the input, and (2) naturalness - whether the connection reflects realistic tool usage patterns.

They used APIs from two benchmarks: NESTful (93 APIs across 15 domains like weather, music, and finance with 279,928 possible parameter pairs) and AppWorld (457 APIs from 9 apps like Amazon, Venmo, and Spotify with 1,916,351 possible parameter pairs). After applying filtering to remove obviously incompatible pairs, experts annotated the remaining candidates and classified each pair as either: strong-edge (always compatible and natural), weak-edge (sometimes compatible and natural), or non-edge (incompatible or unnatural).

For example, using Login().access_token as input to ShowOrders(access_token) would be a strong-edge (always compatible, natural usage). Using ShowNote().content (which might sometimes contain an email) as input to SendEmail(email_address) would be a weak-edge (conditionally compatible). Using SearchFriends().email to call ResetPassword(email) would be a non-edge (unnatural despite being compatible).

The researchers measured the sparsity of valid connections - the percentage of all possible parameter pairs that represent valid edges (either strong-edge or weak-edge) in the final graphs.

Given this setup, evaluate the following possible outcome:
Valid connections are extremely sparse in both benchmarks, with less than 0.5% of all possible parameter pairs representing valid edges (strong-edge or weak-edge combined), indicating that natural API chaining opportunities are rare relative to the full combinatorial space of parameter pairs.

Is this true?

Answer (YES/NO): NO